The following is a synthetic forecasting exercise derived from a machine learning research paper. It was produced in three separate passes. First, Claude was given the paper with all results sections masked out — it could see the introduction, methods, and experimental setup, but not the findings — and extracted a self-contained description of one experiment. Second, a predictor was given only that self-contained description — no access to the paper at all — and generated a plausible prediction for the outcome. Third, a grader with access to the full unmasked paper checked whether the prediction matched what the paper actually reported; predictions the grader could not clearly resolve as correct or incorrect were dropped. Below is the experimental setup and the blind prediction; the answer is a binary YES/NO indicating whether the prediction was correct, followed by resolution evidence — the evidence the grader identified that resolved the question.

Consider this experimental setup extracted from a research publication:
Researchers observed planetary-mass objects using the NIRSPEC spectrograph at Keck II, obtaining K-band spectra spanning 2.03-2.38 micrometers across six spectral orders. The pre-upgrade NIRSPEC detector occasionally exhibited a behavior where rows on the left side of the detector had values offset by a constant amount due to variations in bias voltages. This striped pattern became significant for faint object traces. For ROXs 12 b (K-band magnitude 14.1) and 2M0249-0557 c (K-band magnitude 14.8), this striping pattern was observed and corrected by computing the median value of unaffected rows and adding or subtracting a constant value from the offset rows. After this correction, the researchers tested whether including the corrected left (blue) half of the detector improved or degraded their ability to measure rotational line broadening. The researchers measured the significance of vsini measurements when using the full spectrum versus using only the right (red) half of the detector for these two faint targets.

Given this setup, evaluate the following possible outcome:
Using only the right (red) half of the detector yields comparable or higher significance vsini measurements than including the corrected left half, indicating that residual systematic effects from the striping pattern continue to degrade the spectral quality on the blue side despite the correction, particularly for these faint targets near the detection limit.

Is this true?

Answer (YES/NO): YES